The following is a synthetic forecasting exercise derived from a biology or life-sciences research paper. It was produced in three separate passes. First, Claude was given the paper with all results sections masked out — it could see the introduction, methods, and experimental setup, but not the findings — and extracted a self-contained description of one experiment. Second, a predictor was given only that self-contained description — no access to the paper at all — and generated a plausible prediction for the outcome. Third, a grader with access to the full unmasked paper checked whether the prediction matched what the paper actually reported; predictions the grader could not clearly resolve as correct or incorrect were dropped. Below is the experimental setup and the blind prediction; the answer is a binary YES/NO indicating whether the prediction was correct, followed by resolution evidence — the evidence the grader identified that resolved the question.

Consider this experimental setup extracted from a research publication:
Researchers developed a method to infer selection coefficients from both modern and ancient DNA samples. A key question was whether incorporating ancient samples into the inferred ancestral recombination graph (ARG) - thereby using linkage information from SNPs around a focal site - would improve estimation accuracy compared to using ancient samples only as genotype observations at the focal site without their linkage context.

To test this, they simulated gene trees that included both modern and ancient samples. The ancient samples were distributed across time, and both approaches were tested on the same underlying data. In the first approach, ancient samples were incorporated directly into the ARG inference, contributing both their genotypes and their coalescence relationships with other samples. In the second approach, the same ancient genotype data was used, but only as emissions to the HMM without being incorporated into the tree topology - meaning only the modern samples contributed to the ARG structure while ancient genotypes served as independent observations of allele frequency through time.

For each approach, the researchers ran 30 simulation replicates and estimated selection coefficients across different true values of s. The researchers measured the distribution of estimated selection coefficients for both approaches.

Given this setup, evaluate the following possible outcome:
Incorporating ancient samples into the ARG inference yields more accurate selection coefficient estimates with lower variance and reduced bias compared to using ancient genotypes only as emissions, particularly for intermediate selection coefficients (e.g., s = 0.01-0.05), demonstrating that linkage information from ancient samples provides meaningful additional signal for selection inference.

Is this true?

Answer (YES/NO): NO